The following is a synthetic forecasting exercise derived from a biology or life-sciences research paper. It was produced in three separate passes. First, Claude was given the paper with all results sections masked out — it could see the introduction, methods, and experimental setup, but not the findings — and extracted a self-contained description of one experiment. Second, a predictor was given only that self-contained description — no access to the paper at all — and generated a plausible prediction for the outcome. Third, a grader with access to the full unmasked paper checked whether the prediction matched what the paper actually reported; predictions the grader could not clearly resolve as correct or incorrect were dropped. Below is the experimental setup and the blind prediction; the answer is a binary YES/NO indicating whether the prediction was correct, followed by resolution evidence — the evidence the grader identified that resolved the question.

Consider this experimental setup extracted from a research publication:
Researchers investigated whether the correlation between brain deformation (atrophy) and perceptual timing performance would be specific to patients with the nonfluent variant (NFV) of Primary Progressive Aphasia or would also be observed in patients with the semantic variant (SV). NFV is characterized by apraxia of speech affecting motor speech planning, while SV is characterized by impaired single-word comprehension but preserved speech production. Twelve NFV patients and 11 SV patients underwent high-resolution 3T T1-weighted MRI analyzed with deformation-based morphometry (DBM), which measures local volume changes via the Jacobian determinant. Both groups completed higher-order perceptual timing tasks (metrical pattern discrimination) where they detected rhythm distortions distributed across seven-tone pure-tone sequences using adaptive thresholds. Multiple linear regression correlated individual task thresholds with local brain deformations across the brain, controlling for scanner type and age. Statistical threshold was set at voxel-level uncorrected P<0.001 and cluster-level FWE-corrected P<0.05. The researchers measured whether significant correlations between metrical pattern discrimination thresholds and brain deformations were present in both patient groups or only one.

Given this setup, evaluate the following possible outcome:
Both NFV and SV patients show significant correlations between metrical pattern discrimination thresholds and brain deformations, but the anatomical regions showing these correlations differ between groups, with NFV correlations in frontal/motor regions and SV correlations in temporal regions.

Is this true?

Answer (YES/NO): NO